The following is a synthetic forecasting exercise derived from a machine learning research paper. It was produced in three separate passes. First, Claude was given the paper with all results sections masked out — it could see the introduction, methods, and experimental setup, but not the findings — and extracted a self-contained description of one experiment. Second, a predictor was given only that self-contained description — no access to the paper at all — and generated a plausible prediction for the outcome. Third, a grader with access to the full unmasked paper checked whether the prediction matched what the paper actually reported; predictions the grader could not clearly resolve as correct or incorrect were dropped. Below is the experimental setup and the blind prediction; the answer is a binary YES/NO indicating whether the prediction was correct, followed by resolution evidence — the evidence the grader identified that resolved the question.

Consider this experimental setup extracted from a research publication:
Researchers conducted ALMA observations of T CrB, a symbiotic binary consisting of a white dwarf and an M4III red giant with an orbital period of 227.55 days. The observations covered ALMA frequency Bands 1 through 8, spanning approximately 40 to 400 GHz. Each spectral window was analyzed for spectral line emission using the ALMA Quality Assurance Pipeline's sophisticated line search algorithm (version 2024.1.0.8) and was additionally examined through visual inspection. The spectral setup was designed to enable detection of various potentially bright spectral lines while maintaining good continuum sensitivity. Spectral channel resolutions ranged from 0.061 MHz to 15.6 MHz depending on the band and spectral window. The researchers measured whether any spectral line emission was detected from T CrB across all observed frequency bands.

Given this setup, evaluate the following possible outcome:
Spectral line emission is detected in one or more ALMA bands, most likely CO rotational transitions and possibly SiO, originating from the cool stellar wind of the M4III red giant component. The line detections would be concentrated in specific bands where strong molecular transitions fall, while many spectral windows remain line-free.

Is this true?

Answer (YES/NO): NO